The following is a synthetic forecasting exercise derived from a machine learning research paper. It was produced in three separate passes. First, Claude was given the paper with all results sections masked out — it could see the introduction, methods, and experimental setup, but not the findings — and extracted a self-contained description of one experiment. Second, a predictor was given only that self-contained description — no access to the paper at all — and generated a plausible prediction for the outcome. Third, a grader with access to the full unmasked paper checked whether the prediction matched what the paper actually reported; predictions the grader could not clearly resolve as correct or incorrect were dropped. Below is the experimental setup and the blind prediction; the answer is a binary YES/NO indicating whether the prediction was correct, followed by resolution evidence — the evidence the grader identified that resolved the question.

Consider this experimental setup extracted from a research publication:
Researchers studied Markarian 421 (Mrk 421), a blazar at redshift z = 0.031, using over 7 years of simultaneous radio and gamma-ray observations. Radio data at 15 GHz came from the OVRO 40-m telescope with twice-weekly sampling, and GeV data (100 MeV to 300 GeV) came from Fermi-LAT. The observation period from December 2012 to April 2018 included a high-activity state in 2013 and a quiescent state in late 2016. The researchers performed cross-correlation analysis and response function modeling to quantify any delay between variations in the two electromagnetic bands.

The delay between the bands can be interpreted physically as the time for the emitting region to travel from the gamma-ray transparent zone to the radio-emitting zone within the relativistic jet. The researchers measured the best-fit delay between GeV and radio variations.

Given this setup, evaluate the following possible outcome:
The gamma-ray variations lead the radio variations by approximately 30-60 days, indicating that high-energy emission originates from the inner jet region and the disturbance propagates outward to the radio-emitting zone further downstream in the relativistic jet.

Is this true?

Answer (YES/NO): YES